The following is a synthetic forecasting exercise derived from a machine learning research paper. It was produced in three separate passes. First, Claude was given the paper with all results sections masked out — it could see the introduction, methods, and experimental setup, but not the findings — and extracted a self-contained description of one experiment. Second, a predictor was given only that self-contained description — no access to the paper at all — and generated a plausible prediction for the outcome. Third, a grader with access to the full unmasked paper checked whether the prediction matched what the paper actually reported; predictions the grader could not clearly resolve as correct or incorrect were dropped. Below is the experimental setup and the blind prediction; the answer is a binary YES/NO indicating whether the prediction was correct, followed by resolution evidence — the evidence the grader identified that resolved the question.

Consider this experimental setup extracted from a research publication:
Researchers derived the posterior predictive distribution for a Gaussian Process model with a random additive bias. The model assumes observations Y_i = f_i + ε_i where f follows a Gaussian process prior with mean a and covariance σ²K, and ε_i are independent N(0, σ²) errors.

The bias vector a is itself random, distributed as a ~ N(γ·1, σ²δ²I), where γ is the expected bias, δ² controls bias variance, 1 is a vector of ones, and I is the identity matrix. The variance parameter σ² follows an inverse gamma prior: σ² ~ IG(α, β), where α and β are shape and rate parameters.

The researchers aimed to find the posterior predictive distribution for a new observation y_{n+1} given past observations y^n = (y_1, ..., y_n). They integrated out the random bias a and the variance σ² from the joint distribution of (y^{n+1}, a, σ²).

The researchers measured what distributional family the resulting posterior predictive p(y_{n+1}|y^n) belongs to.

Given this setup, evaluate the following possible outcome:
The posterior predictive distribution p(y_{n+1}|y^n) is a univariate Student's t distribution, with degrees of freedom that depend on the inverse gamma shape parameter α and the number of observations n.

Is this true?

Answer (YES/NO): YES